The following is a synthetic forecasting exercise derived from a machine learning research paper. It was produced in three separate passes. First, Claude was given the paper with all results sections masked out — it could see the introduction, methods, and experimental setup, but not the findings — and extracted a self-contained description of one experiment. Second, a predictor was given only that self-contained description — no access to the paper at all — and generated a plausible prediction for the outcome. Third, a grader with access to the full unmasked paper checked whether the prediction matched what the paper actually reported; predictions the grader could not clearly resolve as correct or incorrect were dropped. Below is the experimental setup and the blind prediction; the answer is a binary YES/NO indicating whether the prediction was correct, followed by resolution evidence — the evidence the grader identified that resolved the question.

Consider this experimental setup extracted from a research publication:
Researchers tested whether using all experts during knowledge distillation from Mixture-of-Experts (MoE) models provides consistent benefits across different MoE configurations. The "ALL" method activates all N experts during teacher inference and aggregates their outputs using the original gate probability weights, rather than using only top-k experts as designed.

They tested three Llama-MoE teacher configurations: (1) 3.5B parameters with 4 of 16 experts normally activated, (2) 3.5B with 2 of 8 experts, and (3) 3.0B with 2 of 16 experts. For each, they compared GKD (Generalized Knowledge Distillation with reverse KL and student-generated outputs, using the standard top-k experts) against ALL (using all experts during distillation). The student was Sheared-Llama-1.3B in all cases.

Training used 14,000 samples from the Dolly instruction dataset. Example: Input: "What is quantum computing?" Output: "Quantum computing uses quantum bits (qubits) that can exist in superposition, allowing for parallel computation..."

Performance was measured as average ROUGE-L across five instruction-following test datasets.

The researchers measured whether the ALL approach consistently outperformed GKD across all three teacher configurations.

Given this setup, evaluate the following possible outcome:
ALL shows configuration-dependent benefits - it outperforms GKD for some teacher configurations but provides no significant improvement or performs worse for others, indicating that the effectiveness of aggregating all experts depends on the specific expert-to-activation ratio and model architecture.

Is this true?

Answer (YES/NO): YES